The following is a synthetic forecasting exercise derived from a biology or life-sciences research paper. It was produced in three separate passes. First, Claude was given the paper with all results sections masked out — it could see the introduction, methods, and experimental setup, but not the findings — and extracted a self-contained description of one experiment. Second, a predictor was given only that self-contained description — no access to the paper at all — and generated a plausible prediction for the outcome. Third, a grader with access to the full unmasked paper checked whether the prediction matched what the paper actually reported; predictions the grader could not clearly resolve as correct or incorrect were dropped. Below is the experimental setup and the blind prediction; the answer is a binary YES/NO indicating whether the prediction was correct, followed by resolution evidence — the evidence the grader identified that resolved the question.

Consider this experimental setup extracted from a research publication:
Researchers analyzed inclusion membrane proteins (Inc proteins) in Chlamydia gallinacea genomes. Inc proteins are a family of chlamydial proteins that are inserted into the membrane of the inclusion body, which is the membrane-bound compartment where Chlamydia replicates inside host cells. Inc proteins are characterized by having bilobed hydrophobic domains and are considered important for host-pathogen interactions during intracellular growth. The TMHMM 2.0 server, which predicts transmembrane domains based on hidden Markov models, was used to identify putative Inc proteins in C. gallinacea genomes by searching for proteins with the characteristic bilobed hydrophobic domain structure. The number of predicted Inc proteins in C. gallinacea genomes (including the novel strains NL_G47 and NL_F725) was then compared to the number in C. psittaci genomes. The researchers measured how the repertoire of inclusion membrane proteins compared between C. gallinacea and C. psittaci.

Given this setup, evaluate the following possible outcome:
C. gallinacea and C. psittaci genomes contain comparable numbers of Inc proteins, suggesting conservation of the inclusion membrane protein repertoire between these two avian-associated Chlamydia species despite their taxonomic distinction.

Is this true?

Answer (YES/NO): NO